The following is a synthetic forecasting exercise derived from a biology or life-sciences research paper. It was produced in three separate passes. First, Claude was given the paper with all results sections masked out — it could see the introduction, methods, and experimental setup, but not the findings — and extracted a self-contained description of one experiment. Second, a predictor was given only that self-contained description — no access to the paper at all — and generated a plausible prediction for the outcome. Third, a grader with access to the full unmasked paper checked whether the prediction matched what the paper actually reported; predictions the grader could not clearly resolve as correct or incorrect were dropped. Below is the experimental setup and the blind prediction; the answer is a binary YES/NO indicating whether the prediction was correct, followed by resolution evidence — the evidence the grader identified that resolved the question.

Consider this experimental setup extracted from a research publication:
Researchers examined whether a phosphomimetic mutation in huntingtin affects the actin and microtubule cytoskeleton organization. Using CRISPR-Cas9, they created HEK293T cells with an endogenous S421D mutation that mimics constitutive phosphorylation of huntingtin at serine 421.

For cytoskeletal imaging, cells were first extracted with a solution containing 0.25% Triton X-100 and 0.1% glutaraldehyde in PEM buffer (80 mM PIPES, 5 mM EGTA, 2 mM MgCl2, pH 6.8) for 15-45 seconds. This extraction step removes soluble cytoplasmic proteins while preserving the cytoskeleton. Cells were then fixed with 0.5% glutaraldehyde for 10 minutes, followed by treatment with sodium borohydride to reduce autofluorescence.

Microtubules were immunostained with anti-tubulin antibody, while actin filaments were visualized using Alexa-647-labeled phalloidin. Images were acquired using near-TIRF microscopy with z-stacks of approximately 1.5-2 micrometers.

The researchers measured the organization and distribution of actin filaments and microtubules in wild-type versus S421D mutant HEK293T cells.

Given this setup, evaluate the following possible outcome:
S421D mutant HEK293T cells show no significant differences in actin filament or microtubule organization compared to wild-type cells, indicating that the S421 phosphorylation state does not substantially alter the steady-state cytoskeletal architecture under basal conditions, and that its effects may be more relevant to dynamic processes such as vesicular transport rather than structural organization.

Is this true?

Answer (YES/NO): YES